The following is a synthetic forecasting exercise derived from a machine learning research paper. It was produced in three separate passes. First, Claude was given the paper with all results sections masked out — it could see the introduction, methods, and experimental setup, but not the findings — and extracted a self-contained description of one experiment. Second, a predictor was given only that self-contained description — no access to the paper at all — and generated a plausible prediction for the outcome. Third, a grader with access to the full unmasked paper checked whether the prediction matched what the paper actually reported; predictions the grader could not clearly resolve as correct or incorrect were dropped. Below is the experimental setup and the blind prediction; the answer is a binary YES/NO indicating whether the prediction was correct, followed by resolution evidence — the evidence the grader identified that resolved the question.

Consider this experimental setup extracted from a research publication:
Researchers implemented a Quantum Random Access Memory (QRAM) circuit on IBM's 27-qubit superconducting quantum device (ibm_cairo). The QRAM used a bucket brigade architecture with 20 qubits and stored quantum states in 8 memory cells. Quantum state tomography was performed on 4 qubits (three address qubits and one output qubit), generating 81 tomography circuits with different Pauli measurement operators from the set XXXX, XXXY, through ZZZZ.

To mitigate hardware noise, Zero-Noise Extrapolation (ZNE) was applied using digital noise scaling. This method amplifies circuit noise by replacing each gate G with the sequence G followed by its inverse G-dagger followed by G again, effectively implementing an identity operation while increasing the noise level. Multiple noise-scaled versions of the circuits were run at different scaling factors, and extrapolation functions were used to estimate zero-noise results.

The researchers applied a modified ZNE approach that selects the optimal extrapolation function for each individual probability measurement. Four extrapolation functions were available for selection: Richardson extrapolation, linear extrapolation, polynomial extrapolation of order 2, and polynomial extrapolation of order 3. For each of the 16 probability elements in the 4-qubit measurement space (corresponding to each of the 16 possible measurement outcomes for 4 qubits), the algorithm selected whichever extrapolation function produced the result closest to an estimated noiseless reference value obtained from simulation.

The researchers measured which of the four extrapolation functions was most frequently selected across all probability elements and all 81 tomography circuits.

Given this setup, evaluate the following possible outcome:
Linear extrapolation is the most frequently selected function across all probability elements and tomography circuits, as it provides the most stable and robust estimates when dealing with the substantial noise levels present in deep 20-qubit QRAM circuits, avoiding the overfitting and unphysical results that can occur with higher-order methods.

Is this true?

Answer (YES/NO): YES